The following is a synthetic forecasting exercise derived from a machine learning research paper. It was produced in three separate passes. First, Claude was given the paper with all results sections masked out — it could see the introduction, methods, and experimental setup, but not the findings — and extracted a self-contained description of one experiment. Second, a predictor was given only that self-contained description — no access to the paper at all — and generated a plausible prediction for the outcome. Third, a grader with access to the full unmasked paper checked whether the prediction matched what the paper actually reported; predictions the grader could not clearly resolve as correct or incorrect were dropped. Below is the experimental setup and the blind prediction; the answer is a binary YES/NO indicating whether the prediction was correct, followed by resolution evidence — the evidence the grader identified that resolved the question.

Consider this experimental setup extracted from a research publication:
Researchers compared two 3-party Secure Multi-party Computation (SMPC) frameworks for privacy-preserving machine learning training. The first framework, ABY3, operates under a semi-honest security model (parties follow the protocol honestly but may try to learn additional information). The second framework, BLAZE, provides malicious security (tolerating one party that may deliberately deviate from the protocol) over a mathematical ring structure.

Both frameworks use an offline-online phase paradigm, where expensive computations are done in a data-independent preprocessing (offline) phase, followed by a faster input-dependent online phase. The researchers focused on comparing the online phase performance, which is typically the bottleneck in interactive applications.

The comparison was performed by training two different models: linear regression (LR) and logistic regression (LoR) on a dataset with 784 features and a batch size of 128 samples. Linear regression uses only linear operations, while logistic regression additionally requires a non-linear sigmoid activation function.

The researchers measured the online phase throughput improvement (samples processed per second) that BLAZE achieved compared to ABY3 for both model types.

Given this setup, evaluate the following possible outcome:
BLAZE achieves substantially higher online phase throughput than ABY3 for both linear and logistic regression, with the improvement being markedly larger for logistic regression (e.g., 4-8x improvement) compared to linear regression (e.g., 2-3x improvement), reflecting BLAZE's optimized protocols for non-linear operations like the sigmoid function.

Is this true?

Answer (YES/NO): NO